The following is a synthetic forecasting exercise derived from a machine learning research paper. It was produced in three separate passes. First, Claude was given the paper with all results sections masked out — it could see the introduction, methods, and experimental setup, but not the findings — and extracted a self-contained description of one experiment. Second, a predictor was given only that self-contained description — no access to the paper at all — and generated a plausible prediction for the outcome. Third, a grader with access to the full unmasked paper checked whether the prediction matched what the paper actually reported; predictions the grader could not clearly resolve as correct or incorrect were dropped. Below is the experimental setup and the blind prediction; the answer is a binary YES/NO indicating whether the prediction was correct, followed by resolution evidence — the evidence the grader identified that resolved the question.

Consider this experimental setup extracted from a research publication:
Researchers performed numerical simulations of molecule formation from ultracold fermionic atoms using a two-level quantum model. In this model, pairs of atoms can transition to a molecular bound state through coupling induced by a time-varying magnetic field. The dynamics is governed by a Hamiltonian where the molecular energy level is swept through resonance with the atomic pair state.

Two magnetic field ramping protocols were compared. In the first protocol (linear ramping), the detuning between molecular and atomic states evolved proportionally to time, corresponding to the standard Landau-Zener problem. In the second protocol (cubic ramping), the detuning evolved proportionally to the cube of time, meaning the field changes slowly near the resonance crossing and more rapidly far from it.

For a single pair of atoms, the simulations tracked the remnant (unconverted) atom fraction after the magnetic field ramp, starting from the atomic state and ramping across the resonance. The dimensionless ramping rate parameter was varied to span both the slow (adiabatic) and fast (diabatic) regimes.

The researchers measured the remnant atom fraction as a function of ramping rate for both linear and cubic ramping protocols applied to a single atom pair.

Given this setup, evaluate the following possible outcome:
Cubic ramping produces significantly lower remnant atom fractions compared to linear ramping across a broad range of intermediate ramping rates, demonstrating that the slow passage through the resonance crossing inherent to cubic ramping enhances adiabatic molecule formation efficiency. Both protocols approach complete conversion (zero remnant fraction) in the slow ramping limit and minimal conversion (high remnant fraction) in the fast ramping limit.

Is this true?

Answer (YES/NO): NO